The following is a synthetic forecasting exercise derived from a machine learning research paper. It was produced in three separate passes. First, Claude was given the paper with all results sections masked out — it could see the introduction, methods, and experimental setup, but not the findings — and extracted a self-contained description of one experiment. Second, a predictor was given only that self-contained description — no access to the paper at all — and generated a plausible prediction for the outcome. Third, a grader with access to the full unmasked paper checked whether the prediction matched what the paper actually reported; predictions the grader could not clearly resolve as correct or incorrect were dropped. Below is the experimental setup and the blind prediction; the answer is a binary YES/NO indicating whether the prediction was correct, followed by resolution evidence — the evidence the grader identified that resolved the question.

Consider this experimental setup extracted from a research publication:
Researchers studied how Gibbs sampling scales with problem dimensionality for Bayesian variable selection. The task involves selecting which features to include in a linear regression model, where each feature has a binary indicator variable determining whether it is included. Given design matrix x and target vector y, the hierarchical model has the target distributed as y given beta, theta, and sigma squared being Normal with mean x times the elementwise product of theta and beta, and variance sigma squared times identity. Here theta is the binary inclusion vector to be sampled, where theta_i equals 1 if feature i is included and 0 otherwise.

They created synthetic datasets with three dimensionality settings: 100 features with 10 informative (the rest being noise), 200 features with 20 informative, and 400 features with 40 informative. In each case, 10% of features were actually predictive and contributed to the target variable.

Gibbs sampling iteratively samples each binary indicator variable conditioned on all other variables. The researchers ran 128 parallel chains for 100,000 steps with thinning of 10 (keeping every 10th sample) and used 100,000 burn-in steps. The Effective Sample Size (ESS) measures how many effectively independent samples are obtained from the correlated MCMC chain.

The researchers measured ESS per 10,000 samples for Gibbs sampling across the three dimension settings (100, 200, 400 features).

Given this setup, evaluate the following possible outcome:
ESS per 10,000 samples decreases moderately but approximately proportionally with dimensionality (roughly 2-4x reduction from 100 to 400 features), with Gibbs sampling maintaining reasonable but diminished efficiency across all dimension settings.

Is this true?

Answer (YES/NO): NO